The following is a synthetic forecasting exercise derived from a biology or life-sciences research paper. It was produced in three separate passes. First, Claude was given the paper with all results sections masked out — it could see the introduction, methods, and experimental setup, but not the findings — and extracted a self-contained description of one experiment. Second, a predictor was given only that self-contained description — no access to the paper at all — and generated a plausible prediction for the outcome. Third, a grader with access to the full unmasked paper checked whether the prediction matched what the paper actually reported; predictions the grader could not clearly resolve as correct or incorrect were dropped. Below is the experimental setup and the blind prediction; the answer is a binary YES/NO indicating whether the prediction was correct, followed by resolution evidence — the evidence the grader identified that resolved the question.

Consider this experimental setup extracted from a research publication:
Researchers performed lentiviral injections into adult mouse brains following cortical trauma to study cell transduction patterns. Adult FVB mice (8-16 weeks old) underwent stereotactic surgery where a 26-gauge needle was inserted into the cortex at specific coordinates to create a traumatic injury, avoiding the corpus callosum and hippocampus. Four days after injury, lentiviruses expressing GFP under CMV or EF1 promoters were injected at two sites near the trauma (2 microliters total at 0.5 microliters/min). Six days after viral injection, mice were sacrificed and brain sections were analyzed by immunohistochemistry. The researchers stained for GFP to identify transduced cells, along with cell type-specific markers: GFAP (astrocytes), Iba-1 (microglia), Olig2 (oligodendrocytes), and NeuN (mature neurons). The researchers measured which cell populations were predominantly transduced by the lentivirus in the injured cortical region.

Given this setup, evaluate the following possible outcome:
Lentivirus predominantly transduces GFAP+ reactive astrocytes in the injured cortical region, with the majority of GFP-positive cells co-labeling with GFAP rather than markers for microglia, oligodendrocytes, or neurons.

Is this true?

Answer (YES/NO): YES